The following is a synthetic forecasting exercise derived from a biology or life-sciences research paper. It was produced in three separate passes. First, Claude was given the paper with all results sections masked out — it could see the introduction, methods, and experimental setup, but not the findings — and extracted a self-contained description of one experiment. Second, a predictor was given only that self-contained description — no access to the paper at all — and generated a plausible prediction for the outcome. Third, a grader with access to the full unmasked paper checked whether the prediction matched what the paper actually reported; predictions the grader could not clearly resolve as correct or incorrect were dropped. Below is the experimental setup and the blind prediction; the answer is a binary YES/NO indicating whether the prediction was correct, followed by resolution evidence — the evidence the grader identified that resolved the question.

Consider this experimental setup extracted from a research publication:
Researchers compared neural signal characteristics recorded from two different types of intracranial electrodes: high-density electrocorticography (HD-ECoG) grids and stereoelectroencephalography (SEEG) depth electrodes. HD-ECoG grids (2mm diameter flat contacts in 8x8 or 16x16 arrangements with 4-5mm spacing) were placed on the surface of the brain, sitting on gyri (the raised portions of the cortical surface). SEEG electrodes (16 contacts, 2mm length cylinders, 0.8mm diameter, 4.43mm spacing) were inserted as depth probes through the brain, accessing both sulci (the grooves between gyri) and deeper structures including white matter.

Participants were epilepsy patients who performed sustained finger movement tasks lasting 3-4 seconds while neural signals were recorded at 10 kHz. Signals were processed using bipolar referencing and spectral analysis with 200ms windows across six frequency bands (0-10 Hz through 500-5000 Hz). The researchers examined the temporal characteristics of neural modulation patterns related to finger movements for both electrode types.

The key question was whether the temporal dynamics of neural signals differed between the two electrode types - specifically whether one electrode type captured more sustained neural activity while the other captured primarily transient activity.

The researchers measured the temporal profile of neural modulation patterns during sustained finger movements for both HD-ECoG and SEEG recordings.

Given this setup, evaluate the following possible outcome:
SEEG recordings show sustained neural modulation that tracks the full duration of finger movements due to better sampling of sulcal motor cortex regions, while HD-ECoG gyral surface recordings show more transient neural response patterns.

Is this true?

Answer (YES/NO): NO